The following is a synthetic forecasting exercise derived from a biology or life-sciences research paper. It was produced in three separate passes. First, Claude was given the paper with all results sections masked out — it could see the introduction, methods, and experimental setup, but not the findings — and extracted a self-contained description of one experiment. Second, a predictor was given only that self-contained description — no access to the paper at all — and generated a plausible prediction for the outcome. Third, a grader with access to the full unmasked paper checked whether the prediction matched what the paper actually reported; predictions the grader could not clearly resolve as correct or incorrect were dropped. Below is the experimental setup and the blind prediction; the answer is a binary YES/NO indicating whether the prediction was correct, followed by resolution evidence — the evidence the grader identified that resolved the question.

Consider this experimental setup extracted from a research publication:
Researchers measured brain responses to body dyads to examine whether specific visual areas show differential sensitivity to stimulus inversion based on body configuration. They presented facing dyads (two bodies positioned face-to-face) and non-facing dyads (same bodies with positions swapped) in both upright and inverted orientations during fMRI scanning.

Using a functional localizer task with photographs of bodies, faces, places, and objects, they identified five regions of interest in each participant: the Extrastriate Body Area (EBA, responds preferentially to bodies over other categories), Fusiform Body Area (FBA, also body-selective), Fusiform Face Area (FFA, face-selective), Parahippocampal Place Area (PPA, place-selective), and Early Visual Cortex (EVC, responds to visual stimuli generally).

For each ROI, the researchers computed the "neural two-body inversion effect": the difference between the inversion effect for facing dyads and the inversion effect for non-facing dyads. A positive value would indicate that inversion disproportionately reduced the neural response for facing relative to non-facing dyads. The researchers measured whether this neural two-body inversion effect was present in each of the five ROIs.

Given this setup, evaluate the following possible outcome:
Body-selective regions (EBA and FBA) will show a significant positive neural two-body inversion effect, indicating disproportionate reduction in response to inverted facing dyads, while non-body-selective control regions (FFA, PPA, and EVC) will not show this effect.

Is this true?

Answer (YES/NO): NO